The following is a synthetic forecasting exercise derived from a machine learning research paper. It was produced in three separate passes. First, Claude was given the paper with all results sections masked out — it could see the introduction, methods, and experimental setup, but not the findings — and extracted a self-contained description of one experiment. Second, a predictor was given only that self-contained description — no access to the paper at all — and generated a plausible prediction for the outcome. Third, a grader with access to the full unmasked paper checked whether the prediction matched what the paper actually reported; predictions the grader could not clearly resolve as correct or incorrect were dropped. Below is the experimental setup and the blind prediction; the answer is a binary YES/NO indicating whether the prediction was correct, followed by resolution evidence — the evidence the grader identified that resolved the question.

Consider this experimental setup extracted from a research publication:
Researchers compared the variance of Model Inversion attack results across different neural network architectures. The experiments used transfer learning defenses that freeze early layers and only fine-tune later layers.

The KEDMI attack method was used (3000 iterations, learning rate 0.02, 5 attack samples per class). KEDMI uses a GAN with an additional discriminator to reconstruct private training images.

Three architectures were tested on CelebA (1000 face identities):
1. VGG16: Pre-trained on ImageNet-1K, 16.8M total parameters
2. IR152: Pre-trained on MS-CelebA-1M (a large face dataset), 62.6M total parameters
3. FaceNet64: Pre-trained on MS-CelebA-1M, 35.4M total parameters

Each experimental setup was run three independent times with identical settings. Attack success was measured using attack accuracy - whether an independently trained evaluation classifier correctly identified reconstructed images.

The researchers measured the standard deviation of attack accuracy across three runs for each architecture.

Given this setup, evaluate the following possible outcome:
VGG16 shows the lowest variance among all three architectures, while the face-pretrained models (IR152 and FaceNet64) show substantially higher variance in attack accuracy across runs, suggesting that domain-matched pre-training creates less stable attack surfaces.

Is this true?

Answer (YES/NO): NO